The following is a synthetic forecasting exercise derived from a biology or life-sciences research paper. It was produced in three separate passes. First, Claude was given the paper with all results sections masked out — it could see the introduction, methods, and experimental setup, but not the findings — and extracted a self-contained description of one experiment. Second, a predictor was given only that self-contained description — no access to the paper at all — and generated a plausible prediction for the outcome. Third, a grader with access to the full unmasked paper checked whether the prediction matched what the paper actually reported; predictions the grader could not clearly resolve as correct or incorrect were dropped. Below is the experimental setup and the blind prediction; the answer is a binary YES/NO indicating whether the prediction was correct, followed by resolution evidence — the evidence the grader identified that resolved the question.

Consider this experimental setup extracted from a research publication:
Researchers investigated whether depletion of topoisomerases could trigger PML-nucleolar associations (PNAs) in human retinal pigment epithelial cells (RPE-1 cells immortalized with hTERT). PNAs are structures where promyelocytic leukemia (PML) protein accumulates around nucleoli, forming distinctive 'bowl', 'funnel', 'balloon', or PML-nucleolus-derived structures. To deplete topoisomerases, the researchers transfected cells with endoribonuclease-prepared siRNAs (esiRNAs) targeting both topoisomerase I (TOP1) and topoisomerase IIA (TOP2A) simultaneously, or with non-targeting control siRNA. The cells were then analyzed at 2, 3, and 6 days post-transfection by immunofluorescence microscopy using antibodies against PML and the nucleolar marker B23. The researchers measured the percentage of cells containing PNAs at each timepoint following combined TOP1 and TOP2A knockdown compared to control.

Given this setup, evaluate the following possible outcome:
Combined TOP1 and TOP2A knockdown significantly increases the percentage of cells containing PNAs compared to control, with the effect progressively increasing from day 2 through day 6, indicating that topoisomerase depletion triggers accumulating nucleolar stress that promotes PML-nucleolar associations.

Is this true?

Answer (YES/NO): NO